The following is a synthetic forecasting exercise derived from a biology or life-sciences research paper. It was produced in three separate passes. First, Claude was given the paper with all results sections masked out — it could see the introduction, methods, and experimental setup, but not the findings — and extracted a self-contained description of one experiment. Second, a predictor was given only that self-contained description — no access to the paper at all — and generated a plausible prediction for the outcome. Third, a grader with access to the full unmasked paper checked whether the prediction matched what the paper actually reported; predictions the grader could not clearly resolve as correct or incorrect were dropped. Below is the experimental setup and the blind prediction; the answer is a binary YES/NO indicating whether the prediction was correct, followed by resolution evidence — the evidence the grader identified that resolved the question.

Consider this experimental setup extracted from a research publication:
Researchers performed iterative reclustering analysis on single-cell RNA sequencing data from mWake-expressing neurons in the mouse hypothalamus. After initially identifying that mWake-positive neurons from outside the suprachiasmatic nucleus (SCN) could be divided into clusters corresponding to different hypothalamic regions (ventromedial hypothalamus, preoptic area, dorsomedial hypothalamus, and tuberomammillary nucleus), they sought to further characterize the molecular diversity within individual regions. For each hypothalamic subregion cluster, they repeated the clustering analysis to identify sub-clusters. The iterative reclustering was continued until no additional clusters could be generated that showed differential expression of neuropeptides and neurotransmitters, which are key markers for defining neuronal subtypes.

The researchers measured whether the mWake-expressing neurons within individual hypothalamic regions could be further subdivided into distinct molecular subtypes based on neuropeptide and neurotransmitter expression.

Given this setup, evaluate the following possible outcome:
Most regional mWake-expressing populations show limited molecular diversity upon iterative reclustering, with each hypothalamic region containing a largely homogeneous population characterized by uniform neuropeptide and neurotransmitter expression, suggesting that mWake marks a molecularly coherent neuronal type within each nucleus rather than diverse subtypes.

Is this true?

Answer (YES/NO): NO